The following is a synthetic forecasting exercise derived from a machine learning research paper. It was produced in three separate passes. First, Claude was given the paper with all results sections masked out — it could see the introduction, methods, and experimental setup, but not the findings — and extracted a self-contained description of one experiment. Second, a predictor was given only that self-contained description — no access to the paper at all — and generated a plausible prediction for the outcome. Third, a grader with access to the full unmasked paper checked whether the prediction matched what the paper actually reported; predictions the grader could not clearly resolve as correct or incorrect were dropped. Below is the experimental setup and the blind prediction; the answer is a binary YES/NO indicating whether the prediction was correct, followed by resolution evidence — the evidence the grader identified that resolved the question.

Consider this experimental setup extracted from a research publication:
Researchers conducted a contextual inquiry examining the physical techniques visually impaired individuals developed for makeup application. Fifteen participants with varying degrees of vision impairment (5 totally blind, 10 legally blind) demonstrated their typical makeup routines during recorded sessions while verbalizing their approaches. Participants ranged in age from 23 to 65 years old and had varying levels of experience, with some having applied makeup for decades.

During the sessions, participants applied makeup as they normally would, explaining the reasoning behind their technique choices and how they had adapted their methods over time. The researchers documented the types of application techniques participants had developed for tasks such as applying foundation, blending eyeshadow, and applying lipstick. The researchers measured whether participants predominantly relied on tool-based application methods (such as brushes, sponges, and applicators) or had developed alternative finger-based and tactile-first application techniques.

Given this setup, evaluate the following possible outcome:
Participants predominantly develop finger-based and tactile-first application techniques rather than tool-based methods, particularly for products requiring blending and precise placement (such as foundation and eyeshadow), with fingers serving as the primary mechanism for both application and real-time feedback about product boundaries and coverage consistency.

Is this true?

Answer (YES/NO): YES